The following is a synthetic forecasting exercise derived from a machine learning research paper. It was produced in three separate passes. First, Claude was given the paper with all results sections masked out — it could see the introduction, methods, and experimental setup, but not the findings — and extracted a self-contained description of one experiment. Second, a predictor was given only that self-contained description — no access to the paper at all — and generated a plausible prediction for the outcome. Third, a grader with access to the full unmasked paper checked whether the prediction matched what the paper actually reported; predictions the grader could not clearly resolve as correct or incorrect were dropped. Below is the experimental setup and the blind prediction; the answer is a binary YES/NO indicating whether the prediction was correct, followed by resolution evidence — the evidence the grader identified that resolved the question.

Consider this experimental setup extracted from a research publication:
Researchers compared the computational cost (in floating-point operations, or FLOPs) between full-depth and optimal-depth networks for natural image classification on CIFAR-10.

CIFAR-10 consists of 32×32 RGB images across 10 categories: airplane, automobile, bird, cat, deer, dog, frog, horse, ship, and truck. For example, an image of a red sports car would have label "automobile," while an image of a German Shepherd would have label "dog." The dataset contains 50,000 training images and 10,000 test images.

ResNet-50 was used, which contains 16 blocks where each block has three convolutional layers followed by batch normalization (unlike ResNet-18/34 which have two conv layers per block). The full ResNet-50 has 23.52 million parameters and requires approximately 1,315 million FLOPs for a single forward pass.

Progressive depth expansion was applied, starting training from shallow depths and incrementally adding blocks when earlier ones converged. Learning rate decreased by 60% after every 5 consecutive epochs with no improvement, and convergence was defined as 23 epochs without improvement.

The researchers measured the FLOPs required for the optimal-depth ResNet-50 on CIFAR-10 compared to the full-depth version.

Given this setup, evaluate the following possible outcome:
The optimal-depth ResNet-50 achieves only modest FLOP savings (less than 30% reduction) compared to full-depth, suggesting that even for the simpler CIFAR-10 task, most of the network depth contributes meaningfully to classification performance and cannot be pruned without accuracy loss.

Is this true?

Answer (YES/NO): NO